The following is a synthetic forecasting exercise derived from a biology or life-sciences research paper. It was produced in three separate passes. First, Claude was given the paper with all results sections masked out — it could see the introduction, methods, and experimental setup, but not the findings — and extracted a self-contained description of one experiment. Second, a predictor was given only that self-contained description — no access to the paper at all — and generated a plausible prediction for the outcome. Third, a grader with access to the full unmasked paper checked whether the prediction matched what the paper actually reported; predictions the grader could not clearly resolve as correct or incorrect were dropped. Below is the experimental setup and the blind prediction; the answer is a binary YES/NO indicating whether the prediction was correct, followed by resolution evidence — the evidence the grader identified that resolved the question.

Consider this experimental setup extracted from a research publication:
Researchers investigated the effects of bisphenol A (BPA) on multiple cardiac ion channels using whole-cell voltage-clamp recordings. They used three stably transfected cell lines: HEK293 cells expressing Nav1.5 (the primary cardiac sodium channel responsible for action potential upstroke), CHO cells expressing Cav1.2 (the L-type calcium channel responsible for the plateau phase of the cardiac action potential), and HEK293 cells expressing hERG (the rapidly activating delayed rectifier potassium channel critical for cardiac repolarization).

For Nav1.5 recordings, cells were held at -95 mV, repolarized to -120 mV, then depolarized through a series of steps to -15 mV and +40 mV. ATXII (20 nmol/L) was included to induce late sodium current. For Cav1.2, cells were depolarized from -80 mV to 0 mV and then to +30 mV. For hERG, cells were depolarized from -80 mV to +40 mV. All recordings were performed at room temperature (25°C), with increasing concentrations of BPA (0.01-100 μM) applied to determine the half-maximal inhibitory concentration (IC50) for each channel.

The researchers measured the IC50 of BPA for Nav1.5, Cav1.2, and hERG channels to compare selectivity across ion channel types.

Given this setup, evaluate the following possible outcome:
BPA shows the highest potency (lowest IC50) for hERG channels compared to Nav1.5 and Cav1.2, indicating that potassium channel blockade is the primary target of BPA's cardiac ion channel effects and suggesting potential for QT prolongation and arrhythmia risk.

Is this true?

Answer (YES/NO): NO